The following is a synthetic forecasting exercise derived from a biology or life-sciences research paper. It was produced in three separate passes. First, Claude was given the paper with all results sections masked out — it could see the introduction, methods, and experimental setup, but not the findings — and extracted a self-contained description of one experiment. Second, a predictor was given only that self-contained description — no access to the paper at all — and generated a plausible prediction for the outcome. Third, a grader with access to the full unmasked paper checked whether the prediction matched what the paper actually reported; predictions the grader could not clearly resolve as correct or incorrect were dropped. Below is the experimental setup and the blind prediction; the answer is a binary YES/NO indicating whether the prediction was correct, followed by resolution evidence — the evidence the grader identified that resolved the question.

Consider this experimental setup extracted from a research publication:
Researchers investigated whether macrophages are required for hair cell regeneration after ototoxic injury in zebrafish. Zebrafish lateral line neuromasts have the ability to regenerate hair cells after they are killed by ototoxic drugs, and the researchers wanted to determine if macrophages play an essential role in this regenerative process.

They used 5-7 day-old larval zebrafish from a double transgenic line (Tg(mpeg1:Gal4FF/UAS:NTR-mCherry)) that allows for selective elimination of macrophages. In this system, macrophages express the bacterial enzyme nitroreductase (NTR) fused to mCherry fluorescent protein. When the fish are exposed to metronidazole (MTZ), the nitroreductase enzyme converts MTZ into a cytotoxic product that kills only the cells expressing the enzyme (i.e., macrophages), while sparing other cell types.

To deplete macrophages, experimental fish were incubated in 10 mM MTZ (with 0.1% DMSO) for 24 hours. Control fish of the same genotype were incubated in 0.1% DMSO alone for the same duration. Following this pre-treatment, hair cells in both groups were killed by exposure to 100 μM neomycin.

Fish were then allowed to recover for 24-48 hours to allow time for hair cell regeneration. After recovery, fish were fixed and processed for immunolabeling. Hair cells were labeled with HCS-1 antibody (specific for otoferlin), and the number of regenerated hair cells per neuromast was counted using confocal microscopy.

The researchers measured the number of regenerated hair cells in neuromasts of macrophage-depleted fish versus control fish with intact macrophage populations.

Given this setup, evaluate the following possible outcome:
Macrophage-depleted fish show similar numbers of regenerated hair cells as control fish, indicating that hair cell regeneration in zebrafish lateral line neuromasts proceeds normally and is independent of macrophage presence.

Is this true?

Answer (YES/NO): NO